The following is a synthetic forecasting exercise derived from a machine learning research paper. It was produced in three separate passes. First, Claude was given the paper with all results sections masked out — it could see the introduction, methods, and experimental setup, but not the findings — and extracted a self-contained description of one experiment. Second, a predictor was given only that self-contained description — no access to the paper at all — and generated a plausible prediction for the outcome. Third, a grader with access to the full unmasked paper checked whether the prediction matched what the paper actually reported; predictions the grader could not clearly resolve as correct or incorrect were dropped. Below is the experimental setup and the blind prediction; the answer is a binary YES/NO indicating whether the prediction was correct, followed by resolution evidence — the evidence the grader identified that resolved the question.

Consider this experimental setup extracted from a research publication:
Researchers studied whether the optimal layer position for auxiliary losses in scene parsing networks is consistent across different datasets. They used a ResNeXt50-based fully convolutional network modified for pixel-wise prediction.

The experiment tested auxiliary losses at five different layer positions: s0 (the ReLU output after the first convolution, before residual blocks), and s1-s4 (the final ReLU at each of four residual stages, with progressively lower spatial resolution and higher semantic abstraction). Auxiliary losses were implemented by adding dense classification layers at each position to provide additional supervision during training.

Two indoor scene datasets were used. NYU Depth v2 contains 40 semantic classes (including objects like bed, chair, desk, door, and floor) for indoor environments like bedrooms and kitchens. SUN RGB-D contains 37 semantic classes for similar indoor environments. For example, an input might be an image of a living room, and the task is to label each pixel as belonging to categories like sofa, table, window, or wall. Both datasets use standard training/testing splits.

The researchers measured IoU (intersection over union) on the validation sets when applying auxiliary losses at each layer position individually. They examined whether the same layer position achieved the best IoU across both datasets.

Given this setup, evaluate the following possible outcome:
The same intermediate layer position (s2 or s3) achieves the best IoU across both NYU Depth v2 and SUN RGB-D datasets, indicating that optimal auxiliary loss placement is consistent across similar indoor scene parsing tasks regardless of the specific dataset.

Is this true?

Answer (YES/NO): YES